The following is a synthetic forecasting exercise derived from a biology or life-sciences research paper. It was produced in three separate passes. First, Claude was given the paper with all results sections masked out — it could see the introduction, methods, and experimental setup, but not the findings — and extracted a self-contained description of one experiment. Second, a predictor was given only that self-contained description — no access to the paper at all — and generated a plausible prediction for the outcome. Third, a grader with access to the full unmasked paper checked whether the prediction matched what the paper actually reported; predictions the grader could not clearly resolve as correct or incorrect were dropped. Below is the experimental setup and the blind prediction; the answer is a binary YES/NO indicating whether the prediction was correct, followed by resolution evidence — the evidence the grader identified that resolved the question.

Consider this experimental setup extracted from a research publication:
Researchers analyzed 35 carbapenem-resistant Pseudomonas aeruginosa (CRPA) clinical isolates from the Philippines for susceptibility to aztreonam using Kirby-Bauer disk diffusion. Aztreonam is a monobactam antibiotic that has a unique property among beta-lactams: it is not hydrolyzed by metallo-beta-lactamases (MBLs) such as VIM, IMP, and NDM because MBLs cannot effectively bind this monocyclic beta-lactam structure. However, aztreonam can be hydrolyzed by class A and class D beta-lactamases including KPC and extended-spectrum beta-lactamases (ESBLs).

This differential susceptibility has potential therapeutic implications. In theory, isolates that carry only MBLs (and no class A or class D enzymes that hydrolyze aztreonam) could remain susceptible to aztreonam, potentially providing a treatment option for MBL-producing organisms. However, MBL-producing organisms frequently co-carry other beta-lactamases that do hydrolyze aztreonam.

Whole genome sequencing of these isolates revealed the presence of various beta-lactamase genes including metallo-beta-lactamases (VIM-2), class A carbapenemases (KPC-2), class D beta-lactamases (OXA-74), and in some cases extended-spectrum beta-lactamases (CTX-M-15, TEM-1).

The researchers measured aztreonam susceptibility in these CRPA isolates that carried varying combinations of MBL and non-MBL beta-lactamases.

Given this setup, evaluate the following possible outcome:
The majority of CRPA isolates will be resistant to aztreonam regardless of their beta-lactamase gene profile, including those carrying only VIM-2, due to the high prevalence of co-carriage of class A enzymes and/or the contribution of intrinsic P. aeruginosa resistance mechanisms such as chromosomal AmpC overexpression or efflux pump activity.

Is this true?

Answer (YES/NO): NO